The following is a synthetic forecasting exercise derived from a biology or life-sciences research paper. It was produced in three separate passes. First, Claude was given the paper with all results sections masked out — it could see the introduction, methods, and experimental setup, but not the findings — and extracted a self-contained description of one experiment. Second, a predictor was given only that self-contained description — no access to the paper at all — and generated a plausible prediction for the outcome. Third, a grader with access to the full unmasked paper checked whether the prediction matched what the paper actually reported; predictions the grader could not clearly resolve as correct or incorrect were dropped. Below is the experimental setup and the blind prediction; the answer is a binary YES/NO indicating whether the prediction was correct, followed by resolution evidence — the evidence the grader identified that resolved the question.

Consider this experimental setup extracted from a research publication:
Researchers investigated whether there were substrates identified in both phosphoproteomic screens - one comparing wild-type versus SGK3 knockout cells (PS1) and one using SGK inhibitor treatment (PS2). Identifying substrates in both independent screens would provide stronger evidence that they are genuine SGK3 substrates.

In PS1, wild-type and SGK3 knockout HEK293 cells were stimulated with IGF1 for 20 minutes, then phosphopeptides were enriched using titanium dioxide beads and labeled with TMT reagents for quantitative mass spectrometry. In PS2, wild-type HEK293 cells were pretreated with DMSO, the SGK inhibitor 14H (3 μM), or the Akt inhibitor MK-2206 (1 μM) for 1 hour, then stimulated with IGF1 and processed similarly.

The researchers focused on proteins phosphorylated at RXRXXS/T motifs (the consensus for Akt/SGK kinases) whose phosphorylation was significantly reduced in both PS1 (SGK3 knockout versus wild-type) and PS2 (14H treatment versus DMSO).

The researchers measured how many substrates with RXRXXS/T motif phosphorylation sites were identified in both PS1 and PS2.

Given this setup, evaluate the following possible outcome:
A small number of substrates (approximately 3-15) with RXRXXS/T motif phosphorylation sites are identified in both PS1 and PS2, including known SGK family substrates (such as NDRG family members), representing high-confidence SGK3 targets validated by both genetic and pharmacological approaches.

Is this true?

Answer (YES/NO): YES